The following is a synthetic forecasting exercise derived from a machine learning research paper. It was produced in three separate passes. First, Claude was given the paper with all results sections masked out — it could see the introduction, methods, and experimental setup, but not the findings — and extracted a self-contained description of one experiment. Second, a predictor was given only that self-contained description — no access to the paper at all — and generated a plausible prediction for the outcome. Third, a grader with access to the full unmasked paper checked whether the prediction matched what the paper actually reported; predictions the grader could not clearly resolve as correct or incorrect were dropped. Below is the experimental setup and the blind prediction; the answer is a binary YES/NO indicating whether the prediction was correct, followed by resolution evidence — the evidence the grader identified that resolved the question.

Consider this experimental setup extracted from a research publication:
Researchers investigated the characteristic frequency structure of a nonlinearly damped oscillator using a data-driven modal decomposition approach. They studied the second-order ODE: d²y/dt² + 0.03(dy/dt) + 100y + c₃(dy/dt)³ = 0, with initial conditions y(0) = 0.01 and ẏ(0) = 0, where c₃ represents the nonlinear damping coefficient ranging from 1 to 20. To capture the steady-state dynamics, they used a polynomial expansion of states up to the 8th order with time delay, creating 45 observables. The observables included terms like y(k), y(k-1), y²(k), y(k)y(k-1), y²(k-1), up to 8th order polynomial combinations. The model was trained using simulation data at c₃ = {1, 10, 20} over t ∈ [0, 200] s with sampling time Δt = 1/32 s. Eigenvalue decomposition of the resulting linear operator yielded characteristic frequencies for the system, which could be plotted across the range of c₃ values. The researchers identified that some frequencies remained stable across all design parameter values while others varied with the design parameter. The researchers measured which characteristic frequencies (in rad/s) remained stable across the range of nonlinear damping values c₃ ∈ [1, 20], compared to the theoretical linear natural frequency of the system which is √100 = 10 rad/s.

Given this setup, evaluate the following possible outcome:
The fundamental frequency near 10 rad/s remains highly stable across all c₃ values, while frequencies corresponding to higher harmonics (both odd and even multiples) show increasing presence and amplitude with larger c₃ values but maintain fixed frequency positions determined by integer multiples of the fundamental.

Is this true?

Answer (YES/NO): NO